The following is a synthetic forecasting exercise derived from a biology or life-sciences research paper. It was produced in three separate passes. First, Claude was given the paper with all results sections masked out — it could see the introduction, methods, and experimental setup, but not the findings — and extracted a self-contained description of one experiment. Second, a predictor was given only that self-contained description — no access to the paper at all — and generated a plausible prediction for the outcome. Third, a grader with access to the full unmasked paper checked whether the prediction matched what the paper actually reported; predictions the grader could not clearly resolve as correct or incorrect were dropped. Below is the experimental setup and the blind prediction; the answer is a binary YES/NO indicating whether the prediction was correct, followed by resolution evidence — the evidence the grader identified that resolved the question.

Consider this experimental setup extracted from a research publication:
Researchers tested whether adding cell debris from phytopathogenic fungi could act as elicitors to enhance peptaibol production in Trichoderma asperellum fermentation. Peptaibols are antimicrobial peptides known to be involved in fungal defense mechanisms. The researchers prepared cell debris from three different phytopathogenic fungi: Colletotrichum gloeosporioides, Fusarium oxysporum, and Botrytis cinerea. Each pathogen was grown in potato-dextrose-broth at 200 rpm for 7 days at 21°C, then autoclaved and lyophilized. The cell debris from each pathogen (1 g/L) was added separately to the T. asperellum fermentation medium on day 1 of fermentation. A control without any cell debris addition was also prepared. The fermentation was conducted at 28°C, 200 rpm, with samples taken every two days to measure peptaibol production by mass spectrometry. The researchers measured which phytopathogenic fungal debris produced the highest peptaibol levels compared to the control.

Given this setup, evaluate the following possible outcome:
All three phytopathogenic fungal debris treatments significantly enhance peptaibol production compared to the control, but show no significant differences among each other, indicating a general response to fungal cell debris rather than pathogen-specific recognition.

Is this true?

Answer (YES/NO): NO